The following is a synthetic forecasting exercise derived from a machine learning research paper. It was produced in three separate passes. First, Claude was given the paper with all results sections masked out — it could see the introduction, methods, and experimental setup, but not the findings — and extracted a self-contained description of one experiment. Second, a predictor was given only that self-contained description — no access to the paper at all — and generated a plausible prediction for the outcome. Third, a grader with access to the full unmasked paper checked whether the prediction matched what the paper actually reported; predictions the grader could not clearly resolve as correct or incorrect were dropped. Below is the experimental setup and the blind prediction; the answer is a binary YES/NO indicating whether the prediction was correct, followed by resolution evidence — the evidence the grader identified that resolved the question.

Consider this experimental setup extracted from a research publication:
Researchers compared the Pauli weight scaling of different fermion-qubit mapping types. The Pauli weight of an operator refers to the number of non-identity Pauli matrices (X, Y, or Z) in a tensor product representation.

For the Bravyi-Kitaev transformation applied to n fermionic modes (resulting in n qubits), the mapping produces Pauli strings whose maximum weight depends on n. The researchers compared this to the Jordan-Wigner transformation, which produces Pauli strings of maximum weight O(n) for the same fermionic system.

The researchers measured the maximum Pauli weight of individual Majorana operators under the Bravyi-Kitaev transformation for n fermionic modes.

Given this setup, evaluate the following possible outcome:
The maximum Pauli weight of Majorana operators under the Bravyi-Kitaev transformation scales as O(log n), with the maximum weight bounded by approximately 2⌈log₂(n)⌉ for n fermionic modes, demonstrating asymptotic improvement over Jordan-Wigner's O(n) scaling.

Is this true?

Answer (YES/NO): NO